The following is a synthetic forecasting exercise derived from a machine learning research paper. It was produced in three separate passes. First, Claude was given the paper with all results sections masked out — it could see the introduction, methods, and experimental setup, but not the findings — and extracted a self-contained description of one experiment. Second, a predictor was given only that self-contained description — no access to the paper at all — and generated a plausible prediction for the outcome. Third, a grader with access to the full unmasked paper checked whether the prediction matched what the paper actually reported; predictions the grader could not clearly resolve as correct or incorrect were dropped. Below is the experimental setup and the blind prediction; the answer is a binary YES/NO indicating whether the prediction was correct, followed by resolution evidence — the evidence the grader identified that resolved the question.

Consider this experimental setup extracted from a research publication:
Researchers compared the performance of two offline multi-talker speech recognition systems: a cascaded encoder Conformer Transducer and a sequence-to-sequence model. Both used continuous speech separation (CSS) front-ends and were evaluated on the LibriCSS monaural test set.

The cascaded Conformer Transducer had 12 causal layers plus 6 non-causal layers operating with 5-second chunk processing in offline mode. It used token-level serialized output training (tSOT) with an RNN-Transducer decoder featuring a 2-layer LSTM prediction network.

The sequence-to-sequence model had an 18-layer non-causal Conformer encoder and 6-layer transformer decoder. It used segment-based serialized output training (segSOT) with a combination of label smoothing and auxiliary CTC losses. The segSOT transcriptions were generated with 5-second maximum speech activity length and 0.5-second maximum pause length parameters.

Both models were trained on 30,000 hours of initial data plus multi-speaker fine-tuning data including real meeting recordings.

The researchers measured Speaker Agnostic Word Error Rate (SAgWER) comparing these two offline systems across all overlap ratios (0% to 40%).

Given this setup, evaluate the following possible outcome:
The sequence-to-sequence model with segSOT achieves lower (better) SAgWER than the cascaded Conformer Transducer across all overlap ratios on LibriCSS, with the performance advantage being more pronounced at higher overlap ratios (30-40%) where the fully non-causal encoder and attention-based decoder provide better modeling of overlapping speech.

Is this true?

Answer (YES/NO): NO